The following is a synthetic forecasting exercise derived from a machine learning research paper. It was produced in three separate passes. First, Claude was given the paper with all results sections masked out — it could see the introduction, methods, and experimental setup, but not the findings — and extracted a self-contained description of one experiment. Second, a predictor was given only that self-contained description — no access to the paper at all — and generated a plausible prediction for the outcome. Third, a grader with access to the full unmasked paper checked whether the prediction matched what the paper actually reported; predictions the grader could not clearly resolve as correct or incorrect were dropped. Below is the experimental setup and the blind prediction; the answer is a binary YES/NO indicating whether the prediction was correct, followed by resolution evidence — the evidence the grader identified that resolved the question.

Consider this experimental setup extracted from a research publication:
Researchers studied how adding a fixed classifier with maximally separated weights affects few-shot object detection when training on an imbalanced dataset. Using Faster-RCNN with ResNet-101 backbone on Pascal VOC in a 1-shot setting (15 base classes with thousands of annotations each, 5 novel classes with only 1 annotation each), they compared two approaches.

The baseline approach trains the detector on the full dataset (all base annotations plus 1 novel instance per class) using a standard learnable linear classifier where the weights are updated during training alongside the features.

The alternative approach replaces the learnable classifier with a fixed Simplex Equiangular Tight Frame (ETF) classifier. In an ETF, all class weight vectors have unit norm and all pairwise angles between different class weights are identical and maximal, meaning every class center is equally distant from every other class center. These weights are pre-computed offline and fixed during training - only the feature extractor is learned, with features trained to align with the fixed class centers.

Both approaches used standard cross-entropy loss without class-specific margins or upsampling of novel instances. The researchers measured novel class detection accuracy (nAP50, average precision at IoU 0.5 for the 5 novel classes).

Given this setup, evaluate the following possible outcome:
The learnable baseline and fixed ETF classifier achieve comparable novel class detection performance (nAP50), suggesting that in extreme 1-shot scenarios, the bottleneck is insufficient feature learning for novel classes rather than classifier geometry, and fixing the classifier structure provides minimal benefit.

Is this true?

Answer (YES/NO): YES